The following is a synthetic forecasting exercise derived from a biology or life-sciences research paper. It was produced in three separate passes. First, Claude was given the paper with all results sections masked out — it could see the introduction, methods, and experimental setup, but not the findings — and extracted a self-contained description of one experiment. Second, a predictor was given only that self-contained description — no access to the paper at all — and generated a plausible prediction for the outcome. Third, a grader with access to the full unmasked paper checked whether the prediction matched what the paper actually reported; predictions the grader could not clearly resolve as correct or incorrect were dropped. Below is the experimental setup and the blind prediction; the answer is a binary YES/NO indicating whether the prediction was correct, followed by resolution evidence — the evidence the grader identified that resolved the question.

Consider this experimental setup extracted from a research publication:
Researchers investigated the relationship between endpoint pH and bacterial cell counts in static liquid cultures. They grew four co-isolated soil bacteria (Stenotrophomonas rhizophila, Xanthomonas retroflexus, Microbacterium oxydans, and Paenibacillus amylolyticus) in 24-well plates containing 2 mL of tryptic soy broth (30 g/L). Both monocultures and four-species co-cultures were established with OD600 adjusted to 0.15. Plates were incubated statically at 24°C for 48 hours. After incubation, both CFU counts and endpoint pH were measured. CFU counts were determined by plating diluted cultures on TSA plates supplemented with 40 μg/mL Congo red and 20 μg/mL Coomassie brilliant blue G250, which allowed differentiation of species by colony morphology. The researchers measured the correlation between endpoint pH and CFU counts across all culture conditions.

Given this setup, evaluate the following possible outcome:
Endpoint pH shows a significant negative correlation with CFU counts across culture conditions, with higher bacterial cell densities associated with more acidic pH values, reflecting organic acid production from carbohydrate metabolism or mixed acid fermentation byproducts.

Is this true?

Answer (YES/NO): NO